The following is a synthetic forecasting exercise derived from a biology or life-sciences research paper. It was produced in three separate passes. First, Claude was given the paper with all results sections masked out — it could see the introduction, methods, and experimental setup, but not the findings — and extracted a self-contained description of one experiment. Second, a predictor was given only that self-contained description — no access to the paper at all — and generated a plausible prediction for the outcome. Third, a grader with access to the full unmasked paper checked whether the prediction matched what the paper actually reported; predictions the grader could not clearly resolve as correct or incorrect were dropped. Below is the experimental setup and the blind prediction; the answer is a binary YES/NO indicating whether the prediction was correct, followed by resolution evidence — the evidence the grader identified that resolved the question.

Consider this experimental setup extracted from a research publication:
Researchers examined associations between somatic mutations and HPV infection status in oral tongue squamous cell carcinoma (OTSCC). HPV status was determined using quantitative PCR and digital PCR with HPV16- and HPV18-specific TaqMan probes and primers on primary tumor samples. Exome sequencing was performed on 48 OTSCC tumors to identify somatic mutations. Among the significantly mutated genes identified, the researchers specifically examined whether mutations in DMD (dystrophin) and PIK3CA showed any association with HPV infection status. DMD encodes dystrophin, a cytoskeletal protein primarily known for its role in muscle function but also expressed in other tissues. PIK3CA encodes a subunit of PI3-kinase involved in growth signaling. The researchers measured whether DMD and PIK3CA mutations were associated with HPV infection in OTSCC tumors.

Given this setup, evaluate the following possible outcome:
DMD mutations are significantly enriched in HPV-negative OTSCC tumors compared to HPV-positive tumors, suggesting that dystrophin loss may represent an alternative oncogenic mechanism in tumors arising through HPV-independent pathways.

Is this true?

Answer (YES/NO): YES